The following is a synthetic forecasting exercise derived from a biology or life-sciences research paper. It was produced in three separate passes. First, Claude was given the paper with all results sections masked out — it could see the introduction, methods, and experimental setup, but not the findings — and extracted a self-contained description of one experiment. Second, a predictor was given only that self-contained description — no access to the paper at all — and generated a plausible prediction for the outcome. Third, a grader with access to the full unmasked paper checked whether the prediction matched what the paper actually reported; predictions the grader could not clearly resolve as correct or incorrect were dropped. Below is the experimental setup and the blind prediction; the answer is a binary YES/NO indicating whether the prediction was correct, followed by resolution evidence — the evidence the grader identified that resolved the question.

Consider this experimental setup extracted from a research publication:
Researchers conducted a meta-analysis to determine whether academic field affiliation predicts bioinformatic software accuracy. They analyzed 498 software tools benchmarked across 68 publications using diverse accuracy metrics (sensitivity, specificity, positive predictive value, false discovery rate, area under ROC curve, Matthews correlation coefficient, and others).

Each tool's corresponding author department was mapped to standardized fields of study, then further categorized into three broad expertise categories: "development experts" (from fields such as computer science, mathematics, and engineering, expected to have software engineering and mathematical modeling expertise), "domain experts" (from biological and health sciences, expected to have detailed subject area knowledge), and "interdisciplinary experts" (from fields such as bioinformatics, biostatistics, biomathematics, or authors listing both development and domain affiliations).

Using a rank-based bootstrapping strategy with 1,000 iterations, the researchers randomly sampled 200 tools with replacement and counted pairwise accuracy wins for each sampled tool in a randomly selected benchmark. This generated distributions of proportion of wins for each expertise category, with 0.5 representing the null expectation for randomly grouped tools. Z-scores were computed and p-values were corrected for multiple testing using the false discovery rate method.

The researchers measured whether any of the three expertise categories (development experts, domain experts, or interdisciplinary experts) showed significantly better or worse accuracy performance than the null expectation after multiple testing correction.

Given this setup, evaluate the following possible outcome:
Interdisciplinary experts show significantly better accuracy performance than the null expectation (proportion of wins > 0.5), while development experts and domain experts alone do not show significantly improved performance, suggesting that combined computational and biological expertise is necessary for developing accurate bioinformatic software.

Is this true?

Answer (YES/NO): NO